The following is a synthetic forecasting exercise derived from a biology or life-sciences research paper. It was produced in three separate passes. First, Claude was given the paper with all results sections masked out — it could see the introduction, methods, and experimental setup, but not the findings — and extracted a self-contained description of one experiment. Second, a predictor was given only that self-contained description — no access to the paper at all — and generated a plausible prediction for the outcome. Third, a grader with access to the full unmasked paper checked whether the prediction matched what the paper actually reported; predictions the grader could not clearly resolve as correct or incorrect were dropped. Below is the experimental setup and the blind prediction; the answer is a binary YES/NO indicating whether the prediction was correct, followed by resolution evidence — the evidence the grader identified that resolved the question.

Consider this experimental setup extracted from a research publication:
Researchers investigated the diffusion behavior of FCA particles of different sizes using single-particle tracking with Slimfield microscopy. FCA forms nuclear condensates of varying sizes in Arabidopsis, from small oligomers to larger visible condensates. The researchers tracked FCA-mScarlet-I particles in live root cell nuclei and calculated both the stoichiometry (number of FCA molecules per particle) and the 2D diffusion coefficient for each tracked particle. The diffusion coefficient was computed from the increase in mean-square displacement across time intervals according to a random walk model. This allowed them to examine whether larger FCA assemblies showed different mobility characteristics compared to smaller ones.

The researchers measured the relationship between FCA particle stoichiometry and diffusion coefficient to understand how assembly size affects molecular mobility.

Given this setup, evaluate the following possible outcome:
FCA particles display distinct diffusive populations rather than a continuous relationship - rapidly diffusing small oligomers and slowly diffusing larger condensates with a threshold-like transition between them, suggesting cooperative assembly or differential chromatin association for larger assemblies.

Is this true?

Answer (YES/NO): NO